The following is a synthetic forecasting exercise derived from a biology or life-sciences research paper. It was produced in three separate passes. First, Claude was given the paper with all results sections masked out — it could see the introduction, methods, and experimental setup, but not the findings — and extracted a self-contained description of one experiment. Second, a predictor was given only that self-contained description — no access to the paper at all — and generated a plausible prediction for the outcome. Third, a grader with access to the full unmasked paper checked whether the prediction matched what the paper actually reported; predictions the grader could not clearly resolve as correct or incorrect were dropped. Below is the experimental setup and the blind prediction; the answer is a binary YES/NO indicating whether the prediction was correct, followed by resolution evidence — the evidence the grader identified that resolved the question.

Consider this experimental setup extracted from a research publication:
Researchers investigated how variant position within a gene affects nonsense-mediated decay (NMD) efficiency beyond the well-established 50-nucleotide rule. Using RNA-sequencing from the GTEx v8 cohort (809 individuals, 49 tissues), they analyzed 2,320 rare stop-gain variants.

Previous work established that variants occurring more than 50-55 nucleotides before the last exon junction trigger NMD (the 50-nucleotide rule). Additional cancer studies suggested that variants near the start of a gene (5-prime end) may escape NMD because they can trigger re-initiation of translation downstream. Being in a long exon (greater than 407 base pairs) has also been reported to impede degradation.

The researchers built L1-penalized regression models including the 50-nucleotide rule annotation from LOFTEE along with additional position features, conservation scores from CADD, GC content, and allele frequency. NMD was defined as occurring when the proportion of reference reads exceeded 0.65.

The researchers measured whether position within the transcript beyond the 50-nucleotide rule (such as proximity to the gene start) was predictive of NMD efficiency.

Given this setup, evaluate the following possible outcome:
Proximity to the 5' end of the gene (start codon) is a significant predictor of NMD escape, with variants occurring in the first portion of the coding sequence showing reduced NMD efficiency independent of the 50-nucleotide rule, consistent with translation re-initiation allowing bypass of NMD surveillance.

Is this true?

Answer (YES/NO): YES